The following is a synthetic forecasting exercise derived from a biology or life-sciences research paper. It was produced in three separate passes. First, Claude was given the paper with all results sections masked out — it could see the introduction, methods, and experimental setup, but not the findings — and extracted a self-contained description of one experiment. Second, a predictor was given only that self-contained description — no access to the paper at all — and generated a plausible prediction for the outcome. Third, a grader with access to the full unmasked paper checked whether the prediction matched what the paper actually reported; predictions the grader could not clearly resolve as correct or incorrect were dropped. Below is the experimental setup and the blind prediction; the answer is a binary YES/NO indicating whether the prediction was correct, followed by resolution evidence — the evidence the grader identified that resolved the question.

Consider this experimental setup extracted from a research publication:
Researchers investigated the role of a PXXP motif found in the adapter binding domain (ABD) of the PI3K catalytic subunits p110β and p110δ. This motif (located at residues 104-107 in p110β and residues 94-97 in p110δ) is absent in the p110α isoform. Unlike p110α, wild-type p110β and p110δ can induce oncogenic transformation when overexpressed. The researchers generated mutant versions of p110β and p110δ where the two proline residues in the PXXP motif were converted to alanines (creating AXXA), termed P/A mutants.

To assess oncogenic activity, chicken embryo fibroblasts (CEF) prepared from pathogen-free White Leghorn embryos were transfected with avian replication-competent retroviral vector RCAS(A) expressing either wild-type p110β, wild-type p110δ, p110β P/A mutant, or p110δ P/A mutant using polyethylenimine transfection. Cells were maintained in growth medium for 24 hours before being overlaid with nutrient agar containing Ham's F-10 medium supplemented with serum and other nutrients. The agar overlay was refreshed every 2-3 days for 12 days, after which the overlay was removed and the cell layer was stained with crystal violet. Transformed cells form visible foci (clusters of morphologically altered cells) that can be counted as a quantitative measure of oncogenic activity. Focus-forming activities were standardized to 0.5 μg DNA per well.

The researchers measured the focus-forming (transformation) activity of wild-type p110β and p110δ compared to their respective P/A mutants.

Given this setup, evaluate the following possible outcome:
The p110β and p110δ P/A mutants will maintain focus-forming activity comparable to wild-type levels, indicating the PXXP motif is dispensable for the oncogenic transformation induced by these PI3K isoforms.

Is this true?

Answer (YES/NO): NO